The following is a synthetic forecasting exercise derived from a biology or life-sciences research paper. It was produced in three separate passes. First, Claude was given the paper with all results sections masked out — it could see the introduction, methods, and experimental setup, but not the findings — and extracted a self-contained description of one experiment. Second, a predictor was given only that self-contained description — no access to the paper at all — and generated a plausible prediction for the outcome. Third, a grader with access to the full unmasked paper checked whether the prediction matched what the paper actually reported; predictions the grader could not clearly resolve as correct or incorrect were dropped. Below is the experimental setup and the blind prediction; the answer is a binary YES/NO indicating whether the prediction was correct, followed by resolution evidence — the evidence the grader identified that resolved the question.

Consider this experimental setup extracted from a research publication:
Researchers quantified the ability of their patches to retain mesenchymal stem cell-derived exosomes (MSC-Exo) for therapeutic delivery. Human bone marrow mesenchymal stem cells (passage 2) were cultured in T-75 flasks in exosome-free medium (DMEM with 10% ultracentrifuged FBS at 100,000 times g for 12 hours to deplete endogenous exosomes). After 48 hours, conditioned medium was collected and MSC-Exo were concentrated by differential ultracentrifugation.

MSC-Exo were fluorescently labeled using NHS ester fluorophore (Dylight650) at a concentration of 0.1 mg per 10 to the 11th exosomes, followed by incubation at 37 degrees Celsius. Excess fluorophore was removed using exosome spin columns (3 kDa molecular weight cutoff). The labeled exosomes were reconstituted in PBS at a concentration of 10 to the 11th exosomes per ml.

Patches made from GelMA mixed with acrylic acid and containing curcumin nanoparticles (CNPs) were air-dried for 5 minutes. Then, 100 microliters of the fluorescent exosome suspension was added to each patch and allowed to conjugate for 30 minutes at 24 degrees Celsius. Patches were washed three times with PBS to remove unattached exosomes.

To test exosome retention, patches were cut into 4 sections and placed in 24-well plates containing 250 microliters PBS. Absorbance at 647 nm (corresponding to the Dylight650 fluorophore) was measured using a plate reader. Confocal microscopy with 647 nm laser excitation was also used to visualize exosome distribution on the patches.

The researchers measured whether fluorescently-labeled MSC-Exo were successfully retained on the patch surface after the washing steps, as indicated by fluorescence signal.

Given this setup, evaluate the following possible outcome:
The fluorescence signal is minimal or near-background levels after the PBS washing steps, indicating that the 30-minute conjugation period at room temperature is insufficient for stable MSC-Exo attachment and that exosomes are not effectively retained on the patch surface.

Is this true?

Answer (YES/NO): NO